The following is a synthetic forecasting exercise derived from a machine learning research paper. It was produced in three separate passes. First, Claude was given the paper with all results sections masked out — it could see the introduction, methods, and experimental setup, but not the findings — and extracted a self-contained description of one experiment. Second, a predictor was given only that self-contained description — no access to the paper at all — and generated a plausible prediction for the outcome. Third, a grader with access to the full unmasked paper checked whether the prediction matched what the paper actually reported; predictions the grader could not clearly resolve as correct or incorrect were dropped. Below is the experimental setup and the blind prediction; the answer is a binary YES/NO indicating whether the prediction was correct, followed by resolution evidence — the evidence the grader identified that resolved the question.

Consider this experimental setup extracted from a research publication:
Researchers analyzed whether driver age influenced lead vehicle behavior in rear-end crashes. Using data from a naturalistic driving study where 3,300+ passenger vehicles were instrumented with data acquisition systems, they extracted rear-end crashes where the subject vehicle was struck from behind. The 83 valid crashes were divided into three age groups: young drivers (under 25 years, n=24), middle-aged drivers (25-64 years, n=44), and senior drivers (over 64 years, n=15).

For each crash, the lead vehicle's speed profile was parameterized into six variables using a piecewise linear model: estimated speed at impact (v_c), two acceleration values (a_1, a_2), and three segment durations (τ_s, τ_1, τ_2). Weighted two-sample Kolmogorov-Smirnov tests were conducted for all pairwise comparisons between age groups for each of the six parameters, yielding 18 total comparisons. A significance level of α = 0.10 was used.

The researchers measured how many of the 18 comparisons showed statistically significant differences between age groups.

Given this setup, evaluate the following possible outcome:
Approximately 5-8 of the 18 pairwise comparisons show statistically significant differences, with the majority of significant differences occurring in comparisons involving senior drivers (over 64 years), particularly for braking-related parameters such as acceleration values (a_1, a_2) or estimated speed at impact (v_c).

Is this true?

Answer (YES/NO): NO